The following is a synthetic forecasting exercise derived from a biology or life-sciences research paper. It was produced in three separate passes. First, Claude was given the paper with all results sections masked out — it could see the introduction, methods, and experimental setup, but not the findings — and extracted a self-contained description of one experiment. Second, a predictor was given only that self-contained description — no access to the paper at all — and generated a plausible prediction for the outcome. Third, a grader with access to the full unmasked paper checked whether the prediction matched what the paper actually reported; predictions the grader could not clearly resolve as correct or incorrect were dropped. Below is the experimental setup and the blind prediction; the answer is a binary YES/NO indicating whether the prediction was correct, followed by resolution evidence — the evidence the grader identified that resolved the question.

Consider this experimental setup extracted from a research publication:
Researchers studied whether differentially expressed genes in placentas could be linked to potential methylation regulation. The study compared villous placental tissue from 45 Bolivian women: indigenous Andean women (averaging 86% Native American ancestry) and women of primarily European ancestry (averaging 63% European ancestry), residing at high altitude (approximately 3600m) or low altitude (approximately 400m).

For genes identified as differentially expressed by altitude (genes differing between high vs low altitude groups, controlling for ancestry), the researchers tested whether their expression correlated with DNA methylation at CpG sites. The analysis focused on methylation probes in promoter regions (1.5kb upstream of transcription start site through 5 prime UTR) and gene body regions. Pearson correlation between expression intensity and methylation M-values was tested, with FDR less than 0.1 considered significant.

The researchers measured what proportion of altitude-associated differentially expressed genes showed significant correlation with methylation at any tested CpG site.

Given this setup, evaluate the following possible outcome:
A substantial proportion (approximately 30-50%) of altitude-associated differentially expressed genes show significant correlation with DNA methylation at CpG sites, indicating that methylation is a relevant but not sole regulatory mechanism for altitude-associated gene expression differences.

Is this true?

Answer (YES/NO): NO